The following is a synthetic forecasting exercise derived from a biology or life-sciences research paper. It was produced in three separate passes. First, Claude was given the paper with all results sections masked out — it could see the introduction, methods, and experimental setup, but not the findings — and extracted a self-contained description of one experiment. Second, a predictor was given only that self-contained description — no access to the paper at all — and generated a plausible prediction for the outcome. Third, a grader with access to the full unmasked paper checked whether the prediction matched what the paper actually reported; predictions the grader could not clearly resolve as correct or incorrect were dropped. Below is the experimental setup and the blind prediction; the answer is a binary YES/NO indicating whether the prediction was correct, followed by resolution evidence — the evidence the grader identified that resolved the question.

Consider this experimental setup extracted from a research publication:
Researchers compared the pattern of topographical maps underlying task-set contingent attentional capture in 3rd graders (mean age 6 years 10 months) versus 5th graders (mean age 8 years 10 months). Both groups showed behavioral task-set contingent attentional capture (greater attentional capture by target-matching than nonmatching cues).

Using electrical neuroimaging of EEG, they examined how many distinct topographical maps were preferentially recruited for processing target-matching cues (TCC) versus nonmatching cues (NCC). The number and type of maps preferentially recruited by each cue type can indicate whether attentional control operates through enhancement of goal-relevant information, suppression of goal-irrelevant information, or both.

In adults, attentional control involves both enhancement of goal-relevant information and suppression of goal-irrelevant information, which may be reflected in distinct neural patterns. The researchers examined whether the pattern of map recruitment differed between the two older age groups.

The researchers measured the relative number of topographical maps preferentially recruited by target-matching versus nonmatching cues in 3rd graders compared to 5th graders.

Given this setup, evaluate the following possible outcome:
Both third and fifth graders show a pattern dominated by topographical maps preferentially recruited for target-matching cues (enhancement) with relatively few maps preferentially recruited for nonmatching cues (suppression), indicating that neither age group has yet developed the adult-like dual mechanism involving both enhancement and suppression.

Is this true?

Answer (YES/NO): NO